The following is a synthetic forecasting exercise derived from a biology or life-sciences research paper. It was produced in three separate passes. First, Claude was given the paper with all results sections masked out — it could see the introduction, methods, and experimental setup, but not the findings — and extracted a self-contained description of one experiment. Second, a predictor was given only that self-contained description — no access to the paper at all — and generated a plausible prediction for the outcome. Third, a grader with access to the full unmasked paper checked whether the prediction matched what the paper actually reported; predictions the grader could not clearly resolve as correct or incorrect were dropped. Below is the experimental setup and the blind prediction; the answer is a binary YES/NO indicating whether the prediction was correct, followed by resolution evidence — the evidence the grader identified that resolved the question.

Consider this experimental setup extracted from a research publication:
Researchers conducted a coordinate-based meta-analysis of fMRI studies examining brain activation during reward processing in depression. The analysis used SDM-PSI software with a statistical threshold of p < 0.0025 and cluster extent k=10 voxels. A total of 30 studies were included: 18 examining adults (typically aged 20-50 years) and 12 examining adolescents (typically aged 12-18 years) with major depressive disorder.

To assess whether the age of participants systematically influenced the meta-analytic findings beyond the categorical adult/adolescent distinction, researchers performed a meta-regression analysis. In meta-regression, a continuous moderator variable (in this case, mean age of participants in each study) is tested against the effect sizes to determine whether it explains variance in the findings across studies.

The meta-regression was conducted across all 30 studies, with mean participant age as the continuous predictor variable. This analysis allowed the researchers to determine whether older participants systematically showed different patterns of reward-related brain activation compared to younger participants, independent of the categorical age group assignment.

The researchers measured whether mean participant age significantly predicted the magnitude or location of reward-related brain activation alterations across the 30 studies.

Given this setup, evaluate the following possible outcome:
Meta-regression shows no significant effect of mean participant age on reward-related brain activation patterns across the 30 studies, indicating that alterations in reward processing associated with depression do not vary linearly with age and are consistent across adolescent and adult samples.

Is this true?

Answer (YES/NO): NO